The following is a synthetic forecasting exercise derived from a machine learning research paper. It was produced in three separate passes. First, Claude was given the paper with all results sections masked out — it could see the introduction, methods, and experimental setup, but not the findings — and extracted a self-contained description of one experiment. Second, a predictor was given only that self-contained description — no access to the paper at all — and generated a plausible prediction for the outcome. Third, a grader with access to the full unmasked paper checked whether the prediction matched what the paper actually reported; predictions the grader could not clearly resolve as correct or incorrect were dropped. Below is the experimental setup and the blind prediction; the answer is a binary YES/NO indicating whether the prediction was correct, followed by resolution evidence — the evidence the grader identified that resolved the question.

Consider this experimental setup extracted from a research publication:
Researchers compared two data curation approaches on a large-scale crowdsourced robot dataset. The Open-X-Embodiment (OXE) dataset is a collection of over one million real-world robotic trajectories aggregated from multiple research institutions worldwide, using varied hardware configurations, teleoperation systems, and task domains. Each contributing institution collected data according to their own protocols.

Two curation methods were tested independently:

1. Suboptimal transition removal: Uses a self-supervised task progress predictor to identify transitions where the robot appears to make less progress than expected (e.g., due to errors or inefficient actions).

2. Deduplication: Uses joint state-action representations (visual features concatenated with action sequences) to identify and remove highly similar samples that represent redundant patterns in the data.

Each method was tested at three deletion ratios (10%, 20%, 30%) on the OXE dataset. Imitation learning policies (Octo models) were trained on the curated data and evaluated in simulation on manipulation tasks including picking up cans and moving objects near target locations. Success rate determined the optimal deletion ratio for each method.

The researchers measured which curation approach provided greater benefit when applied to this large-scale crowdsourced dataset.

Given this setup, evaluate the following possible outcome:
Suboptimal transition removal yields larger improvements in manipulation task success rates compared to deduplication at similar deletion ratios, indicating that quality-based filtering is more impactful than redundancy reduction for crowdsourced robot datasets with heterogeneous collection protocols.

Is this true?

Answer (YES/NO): YES